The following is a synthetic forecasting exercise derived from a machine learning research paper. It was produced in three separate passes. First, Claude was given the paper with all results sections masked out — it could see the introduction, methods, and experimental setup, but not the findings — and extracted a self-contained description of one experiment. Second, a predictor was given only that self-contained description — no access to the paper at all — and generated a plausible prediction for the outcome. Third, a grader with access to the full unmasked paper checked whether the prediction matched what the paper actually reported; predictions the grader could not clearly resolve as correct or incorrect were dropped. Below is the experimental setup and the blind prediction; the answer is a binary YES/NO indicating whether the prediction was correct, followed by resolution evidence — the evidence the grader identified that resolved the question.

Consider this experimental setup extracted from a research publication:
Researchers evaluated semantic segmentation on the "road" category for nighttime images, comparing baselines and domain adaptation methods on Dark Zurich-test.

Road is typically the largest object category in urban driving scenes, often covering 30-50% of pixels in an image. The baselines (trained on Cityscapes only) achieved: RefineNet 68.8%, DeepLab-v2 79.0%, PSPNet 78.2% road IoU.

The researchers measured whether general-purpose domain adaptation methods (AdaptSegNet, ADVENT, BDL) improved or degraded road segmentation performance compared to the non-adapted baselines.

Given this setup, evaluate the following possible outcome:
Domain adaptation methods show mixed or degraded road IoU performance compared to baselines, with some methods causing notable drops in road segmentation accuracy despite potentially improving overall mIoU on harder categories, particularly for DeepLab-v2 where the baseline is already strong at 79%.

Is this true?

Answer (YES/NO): NO